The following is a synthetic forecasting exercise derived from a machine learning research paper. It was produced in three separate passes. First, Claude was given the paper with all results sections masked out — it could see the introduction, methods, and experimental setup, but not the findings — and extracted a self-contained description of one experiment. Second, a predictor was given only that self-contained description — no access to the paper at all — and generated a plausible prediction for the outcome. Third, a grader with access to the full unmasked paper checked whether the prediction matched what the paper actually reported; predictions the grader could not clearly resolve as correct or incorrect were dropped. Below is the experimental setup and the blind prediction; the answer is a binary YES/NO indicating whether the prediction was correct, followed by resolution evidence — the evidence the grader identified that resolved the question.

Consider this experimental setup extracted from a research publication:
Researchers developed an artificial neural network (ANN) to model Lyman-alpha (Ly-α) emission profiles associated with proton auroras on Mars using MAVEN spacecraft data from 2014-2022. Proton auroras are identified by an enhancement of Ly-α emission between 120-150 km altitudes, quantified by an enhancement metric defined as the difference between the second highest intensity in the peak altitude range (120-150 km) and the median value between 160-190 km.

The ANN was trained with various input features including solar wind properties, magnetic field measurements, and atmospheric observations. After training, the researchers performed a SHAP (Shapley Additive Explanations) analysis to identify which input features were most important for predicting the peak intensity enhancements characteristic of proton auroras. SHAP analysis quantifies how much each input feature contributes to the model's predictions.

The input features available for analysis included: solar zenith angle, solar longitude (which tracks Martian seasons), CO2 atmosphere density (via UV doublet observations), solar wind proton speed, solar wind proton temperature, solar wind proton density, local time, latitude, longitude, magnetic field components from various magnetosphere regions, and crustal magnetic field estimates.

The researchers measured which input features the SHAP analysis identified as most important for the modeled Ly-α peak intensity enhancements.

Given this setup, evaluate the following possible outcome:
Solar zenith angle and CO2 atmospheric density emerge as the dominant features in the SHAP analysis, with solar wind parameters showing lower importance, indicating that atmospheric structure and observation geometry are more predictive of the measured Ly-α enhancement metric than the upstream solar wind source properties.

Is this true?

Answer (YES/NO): YES